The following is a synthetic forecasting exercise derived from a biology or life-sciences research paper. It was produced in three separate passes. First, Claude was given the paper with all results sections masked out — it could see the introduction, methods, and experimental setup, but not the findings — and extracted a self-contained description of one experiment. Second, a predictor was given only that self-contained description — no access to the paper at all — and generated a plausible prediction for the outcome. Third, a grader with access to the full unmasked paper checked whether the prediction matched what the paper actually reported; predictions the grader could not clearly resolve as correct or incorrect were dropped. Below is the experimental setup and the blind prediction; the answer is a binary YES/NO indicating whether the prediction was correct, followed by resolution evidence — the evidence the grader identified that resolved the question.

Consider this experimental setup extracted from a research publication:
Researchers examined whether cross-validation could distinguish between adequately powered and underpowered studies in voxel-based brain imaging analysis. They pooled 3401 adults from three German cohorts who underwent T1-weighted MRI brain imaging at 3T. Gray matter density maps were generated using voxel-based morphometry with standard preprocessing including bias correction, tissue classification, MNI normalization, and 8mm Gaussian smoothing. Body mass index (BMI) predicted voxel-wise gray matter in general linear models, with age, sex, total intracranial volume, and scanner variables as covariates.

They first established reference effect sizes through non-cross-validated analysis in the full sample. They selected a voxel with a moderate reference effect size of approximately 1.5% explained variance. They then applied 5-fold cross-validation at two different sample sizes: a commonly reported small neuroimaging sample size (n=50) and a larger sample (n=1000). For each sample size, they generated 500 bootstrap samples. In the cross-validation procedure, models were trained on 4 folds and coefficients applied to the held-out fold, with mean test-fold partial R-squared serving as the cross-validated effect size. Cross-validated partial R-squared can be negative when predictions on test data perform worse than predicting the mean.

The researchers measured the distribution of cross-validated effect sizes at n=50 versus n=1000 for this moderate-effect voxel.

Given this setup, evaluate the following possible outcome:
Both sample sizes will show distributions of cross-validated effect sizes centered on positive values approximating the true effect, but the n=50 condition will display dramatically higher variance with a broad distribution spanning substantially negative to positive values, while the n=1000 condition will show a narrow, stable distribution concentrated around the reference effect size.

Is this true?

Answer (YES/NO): NO